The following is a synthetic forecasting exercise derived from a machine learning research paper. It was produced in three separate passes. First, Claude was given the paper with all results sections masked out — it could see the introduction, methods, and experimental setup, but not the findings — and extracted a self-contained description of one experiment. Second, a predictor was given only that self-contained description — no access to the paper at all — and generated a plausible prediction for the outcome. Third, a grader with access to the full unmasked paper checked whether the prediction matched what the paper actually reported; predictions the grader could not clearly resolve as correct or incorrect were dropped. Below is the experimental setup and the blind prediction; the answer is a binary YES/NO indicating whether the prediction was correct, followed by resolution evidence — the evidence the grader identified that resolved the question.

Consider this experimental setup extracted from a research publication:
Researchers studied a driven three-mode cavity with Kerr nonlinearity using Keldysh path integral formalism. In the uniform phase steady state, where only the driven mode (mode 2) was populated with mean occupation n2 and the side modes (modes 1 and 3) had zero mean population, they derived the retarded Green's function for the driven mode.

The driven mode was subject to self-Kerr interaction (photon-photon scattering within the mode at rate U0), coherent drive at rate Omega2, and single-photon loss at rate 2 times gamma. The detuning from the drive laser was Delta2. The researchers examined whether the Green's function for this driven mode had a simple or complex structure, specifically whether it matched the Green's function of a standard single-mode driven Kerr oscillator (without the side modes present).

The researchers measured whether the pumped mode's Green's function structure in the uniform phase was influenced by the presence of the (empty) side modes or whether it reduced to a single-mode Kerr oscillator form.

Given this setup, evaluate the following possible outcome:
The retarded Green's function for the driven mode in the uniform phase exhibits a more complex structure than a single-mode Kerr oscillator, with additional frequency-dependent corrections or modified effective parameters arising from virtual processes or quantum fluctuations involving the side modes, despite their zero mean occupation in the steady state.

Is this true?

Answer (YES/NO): NO